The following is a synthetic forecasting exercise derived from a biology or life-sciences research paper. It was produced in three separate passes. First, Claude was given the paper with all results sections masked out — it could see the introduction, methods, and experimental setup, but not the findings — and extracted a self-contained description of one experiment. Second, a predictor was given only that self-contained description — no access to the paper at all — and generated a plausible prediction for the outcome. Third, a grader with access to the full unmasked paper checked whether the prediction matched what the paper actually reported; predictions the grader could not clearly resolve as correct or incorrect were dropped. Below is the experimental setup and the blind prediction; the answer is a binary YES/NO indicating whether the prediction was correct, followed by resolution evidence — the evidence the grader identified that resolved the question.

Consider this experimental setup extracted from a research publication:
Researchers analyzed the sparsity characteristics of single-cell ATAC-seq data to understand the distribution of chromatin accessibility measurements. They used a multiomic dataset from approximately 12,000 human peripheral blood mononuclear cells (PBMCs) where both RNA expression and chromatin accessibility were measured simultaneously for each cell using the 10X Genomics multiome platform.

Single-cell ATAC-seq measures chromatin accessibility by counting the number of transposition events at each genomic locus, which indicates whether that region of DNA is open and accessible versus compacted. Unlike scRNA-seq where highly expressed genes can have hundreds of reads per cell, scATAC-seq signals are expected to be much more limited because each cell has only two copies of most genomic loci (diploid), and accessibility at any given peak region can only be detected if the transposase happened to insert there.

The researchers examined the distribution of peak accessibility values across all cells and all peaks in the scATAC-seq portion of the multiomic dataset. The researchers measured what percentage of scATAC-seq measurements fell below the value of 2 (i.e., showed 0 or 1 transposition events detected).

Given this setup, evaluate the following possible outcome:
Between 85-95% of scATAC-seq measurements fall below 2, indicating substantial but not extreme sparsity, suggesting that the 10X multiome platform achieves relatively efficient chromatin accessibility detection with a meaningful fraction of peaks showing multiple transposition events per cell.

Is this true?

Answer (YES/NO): YES